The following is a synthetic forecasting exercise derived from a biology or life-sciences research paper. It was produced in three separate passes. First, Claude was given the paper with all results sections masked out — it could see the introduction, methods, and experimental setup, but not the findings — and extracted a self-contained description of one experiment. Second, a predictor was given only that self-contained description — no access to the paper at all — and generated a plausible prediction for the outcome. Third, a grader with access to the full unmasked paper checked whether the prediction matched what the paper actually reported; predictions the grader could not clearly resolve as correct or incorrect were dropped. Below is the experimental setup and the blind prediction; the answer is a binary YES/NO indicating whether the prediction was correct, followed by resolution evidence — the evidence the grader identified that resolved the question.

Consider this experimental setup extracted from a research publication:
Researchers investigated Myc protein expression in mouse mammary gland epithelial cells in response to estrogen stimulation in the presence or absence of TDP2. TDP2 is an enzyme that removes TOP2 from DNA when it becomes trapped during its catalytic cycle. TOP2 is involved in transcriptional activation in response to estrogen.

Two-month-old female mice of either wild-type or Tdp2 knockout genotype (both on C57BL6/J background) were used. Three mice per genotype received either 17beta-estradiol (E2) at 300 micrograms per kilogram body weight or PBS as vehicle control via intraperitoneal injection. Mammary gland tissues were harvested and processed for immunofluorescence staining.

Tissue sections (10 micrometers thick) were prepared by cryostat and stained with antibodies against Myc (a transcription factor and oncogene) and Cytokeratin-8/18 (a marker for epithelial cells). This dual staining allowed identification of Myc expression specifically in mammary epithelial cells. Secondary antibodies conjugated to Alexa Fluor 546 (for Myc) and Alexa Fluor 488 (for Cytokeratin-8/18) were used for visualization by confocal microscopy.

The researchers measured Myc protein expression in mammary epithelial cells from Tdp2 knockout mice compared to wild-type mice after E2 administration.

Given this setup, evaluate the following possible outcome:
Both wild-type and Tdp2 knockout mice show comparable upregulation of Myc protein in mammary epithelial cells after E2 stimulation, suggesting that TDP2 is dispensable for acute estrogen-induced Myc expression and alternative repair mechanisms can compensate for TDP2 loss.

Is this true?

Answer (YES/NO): NO